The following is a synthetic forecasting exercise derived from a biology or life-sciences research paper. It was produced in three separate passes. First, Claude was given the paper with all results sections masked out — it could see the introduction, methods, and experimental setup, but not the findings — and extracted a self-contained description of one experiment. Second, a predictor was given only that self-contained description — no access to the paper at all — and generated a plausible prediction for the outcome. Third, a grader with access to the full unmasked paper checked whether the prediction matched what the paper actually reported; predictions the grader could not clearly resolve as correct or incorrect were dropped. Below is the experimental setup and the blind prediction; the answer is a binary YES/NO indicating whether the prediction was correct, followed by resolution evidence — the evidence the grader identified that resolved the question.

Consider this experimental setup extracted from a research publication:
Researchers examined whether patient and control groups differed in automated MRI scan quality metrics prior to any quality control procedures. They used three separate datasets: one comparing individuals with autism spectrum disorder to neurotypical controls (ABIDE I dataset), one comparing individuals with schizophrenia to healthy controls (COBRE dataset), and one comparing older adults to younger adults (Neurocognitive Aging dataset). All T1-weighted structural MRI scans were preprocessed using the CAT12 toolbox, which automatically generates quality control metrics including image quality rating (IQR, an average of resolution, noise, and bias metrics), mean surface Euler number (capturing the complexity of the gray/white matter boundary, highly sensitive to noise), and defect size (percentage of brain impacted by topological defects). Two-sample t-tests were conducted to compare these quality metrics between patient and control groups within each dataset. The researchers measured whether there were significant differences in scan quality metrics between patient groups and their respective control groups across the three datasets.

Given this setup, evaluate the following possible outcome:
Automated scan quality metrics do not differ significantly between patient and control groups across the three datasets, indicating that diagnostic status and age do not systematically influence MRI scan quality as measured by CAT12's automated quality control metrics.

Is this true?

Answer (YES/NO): NO